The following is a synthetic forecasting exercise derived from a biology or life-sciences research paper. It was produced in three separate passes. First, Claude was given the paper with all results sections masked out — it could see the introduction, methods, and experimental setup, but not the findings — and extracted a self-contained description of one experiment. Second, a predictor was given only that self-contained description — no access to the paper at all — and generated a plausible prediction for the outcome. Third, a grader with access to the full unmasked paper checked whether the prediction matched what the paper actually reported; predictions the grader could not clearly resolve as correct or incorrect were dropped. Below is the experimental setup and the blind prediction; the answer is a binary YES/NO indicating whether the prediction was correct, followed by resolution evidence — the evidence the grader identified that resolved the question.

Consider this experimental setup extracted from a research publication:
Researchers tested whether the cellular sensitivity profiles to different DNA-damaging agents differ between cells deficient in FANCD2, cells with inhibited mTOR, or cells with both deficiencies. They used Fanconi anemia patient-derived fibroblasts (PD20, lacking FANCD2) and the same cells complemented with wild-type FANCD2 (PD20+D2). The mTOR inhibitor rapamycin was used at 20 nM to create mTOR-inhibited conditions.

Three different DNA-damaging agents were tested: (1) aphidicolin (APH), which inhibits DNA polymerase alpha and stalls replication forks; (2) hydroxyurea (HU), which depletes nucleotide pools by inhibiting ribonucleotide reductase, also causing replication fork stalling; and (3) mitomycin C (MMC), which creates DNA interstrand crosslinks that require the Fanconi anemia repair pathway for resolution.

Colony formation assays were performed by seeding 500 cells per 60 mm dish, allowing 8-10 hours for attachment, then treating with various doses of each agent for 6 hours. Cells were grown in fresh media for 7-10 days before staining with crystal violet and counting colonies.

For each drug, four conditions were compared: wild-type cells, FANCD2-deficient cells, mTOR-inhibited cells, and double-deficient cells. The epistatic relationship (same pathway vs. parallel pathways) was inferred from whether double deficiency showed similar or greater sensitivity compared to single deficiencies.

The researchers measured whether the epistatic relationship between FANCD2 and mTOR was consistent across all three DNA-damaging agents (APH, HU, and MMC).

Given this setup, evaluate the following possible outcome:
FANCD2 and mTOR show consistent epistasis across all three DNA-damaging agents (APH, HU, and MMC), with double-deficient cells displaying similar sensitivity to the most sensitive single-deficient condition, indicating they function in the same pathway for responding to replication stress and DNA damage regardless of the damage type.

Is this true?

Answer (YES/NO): NO